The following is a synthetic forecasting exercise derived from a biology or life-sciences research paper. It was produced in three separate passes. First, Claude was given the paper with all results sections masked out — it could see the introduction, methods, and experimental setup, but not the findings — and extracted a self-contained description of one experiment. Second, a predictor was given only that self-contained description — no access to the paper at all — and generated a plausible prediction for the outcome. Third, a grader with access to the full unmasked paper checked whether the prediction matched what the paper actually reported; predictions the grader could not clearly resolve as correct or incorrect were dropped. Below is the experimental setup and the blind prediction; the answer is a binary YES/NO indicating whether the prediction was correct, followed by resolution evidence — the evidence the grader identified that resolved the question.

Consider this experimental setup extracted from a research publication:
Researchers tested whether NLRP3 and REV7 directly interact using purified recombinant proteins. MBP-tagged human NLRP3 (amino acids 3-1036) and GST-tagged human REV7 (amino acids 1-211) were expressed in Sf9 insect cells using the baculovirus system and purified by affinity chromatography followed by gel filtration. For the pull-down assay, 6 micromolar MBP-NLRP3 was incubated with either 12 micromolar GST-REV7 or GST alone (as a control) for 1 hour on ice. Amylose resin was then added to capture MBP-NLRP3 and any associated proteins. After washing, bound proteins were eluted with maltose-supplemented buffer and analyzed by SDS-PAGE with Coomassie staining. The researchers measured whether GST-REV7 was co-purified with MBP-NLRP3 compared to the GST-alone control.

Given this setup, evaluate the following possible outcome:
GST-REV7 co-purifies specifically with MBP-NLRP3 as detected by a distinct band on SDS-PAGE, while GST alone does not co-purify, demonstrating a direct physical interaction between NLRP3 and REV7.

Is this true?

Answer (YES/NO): NO